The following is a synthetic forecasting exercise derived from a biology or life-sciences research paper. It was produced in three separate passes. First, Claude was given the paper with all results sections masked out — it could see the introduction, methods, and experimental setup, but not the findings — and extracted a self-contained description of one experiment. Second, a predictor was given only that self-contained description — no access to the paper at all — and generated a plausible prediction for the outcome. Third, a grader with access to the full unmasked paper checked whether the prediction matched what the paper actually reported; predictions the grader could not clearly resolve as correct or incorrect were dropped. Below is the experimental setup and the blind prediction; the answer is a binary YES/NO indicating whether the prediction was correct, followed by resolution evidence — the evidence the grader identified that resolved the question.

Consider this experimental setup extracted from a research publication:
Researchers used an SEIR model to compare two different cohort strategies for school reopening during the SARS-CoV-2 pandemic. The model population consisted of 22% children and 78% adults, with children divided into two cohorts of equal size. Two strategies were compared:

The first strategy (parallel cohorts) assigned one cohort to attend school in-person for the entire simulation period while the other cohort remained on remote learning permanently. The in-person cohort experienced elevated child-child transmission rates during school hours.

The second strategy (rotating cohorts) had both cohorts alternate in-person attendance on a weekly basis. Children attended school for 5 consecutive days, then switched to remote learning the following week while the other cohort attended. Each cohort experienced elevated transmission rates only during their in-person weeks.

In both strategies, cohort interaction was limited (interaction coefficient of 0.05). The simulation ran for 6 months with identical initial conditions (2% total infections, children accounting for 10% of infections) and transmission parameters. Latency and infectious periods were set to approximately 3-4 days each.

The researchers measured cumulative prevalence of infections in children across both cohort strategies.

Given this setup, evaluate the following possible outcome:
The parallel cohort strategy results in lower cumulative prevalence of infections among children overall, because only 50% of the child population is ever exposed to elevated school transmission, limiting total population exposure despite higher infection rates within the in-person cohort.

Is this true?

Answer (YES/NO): NO